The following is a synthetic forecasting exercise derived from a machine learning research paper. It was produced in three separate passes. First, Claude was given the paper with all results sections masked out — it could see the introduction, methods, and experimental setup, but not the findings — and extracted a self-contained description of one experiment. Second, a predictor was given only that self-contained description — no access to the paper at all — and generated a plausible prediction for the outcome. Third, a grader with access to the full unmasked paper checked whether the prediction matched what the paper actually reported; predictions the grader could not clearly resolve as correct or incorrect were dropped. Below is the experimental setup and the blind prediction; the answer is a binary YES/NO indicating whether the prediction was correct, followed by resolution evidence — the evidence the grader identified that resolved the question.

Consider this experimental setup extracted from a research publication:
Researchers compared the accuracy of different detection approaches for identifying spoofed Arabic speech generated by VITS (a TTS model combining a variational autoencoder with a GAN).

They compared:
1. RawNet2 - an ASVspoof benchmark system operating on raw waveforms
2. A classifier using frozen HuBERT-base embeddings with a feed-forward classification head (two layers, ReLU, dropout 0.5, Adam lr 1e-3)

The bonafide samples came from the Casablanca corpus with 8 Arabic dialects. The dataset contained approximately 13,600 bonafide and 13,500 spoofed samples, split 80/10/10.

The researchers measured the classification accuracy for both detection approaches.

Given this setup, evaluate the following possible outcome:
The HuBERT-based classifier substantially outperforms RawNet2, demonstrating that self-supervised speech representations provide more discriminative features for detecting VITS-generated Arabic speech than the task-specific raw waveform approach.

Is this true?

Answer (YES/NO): NO